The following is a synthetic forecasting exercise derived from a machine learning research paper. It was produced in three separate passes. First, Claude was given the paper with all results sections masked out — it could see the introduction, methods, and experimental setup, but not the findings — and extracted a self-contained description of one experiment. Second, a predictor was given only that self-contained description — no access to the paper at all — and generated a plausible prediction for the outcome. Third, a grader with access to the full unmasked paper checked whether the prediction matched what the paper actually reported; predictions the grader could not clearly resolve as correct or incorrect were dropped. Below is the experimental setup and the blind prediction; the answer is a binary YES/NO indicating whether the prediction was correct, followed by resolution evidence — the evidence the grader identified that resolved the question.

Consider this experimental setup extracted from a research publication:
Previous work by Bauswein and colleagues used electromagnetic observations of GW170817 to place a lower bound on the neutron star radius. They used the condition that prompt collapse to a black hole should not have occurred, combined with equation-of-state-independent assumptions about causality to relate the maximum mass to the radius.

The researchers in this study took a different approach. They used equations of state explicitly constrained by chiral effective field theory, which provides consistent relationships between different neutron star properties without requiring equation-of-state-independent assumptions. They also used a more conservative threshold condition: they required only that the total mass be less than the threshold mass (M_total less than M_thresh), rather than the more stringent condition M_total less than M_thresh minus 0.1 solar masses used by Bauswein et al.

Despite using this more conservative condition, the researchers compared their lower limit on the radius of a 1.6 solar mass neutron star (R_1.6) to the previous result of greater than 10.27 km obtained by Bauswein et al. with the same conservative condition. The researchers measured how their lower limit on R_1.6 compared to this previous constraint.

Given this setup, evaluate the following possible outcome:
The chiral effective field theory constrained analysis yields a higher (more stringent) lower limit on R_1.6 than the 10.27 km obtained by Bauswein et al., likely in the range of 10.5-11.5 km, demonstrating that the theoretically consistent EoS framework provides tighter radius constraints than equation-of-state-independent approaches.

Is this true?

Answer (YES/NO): NO